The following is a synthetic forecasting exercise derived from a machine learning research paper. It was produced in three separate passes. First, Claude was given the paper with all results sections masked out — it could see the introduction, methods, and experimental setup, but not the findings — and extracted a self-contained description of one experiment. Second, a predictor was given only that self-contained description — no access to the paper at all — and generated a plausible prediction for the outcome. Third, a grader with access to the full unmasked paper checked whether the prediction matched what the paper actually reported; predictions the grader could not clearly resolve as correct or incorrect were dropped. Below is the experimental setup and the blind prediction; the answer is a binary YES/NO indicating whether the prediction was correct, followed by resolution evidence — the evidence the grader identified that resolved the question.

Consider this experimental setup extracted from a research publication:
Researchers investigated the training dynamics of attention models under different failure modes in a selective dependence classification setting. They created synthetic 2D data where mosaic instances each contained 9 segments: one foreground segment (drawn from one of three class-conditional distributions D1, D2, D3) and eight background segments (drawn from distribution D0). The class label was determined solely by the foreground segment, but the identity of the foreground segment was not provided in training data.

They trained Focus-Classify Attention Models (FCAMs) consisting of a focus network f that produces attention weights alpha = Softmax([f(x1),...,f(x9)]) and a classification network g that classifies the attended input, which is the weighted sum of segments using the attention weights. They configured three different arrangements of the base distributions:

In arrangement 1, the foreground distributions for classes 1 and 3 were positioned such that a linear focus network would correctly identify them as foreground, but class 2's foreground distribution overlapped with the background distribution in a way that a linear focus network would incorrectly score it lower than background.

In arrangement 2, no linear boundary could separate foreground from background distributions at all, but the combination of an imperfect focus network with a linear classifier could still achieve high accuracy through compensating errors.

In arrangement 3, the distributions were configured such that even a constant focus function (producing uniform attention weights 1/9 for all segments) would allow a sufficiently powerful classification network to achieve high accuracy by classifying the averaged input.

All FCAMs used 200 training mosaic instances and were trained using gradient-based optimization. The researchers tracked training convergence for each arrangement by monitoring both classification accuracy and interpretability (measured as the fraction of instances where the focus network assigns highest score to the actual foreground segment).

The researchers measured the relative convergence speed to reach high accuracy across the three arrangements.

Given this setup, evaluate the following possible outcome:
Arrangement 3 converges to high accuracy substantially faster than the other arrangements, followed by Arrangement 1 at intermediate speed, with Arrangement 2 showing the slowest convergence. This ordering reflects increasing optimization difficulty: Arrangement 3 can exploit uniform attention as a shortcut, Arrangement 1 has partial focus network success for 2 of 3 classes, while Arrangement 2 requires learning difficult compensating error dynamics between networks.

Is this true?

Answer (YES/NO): NO